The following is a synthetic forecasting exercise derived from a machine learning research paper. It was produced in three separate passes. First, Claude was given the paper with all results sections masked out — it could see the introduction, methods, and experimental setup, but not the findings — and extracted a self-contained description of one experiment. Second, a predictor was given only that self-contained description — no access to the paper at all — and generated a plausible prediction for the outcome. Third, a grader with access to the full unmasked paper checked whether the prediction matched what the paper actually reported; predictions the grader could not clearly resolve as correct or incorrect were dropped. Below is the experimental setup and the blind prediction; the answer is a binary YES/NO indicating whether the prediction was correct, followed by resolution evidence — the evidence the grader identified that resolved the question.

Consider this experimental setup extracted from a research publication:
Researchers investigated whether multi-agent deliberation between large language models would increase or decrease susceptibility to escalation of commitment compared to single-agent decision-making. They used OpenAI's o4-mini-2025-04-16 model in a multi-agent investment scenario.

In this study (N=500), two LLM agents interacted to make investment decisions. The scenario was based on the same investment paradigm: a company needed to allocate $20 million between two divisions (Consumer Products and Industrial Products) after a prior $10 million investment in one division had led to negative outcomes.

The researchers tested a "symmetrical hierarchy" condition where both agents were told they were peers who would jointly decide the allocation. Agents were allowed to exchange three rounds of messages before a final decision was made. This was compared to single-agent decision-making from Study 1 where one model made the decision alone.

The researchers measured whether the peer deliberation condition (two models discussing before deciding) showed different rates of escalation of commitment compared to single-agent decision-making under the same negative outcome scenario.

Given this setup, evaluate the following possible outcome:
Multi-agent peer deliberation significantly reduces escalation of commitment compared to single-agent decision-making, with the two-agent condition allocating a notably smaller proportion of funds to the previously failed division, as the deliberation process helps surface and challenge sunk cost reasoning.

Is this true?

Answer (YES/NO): NO